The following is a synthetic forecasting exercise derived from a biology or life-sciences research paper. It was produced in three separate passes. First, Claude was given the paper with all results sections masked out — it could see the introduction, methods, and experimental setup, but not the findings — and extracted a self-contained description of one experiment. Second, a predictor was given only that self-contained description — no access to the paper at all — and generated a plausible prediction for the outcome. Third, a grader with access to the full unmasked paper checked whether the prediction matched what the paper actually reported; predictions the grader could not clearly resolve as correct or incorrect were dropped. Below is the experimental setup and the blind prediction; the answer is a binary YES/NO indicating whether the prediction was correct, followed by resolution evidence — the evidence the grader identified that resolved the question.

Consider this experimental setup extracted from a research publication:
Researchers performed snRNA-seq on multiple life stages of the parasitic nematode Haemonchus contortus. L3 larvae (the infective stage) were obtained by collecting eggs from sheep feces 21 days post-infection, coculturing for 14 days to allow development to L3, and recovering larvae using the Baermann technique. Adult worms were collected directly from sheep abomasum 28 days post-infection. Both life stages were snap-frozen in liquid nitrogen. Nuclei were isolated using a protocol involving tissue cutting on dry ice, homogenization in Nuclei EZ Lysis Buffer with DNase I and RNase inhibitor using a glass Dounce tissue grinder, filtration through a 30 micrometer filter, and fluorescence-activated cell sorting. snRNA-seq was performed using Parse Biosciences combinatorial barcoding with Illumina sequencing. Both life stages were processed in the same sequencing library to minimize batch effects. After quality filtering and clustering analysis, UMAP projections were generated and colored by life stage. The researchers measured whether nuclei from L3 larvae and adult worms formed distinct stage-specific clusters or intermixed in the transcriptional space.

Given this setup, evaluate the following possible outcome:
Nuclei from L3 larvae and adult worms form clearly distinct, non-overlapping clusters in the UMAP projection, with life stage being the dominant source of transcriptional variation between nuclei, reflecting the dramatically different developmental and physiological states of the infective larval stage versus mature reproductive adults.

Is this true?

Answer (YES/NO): NO